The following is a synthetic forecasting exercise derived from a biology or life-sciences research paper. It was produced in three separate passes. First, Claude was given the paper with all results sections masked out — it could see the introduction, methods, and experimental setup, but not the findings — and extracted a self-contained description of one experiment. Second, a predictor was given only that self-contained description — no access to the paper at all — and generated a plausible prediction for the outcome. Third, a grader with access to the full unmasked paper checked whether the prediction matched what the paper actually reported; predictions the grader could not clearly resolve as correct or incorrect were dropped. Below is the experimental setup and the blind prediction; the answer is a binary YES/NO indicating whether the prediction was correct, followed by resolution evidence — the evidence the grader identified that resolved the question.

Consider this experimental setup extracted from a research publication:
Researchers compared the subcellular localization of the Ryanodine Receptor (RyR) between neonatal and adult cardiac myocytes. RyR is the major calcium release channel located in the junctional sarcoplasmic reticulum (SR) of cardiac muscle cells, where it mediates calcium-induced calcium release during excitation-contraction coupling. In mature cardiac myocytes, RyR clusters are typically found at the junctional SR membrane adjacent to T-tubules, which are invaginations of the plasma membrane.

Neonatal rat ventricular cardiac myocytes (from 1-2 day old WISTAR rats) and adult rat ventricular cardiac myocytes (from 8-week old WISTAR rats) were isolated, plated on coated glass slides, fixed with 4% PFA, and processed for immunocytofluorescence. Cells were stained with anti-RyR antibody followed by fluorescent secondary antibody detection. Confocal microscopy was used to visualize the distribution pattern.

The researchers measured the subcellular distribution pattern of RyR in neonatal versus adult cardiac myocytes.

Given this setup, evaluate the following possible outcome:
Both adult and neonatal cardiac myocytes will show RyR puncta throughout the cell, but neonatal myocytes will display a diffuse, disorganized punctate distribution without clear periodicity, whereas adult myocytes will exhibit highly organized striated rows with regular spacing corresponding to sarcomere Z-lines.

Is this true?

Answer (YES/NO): NO